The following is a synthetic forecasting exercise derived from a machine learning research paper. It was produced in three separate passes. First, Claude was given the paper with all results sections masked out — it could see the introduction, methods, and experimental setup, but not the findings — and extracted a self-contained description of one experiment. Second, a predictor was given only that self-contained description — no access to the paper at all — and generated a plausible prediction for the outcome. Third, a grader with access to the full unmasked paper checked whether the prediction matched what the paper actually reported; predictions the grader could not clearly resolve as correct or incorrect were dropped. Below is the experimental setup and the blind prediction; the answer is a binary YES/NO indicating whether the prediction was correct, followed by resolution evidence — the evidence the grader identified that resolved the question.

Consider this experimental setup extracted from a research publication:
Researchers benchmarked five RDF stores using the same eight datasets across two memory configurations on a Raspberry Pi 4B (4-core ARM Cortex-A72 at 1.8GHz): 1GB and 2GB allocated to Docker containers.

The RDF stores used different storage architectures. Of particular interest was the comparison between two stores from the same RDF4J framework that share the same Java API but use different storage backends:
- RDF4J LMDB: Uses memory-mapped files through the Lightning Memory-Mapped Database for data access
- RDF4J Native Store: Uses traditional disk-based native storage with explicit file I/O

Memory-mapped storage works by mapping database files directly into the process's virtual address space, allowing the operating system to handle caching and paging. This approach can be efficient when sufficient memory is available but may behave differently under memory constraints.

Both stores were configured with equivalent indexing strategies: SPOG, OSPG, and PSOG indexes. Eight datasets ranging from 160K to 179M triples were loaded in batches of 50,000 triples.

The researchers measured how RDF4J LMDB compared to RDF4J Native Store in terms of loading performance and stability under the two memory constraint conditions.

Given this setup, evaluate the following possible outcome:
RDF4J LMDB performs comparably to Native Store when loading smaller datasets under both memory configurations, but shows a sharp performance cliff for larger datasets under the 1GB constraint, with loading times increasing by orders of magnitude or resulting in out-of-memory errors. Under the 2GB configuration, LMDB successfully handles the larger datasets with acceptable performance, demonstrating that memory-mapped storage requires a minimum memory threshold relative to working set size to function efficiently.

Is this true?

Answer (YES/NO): NO